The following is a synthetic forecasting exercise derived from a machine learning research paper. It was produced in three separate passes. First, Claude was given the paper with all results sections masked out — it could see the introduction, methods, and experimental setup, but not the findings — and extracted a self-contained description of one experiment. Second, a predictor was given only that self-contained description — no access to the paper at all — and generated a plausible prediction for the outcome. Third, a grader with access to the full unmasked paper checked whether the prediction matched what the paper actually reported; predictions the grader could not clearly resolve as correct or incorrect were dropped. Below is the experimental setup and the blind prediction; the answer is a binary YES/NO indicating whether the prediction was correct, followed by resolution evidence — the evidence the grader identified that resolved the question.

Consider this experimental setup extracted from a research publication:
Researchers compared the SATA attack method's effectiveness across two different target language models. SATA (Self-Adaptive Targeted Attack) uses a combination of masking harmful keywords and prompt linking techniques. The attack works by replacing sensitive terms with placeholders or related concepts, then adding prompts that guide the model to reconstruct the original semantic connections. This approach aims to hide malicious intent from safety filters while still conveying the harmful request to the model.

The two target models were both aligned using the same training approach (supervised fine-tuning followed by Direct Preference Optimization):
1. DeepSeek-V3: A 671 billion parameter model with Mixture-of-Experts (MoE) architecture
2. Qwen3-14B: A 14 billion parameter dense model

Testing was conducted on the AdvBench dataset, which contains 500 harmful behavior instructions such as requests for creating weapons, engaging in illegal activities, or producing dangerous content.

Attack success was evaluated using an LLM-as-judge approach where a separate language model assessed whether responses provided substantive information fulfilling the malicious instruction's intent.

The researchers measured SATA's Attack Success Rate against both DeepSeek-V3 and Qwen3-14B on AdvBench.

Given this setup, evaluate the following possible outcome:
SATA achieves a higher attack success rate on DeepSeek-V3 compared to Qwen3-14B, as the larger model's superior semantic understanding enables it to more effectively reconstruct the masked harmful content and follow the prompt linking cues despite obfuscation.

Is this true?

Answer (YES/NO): YES